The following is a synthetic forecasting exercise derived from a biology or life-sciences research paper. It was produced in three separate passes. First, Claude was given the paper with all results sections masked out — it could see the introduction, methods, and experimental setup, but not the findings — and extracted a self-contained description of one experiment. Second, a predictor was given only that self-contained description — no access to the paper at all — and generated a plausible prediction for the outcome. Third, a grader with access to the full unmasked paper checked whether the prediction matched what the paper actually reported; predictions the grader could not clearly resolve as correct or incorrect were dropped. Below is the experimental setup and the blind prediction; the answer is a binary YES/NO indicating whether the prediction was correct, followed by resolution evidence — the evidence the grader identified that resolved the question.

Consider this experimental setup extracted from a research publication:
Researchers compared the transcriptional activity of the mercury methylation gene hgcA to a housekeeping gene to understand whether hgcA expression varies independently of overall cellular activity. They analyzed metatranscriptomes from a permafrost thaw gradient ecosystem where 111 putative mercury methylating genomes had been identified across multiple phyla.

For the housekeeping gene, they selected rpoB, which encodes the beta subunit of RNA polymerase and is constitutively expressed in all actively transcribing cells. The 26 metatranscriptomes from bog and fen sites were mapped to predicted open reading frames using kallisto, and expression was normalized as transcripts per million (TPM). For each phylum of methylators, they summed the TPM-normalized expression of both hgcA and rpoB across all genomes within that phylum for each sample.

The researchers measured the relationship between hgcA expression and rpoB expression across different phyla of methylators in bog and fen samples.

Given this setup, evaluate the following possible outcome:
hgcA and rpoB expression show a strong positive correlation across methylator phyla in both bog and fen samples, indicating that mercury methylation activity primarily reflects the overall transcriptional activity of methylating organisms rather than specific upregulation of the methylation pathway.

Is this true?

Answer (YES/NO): NO